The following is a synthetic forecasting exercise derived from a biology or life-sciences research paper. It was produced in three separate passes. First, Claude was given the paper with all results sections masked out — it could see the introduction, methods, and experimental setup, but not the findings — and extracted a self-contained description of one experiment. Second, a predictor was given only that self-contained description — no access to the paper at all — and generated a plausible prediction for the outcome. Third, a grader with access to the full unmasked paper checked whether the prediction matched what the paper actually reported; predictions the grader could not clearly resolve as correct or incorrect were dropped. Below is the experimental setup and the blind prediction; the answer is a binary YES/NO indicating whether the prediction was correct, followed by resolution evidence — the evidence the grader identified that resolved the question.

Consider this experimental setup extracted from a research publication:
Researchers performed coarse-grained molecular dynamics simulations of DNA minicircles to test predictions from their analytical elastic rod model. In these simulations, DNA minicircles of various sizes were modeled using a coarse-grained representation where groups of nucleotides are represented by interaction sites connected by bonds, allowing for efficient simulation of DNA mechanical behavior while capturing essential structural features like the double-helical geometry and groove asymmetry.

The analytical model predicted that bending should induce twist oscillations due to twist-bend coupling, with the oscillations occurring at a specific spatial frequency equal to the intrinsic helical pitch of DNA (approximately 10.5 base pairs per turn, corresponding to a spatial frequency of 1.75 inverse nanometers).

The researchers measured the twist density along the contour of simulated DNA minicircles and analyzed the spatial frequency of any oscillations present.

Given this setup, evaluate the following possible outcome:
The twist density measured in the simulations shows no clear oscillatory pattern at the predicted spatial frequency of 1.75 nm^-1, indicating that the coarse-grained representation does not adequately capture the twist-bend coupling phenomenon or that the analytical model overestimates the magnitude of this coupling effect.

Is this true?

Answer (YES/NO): NO